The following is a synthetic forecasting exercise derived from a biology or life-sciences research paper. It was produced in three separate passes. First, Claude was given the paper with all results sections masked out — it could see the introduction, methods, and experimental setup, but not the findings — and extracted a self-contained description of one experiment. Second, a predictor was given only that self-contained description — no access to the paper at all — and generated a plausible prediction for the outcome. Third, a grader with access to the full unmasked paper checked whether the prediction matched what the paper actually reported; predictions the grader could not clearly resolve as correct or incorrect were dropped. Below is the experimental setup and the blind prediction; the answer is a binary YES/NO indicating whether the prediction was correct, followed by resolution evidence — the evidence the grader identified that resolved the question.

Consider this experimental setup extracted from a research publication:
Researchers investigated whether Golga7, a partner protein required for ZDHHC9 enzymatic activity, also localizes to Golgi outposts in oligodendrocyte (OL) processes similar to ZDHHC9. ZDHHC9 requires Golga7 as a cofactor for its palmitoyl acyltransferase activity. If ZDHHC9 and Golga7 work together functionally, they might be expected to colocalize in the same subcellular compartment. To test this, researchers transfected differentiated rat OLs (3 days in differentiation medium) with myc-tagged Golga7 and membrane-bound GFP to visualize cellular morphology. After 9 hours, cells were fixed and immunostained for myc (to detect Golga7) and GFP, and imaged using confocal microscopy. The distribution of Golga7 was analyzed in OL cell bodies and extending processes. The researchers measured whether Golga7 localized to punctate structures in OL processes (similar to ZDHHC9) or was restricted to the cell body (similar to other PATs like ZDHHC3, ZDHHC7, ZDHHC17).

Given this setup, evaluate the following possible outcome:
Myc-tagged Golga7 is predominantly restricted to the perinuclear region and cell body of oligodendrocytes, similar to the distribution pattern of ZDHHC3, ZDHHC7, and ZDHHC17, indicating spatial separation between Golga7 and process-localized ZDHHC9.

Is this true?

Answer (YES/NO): NO